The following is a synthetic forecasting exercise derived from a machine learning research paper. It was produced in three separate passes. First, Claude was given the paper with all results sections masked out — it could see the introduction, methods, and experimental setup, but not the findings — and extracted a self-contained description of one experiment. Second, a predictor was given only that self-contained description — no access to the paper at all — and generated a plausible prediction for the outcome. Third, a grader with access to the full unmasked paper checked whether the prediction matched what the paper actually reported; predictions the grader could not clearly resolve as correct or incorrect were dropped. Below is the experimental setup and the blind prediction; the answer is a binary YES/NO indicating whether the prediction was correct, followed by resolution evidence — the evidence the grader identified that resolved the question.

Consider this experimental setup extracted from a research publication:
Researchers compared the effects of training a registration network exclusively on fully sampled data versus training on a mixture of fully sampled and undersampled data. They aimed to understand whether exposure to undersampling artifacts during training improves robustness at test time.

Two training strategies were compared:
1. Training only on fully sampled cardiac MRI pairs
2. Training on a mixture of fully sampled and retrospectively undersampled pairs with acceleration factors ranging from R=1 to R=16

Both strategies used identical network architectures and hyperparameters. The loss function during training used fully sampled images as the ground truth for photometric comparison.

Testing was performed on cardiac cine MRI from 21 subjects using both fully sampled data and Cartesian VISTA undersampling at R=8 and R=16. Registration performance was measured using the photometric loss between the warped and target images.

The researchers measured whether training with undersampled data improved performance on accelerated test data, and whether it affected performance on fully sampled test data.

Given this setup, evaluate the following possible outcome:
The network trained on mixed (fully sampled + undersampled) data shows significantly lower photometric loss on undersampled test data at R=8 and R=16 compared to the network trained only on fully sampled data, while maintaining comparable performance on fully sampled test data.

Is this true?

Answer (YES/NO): NO